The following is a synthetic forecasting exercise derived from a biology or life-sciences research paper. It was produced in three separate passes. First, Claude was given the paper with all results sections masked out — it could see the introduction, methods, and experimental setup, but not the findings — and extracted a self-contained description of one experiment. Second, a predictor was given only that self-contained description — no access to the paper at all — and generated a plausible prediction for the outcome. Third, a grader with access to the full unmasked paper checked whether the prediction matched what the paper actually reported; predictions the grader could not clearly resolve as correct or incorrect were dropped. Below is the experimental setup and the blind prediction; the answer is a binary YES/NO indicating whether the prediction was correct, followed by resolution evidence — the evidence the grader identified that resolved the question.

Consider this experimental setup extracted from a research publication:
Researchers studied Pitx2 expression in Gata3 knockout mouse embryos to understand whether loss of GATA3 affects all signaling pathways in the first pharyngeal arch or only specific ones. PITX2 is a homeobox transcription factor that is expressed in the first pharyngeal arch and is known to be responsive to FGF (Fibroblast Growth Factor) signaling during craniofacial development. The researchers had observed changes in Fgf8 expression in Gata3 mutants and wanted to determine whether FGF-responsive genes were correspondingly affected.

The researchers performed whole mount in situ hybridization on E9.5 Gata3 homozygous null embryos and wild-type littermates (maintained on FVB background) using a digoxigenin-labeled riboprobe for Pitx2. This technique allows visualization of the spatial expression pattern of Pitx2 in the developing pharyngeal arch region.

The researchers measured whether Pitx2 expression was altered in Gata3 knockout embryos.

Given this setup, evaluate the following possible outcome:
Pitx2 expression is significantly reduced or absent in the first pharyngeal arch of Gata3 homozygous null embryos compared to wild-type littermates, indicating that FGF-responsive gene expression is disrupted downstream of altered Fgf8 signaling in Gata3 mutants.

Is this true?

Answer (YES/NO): NO